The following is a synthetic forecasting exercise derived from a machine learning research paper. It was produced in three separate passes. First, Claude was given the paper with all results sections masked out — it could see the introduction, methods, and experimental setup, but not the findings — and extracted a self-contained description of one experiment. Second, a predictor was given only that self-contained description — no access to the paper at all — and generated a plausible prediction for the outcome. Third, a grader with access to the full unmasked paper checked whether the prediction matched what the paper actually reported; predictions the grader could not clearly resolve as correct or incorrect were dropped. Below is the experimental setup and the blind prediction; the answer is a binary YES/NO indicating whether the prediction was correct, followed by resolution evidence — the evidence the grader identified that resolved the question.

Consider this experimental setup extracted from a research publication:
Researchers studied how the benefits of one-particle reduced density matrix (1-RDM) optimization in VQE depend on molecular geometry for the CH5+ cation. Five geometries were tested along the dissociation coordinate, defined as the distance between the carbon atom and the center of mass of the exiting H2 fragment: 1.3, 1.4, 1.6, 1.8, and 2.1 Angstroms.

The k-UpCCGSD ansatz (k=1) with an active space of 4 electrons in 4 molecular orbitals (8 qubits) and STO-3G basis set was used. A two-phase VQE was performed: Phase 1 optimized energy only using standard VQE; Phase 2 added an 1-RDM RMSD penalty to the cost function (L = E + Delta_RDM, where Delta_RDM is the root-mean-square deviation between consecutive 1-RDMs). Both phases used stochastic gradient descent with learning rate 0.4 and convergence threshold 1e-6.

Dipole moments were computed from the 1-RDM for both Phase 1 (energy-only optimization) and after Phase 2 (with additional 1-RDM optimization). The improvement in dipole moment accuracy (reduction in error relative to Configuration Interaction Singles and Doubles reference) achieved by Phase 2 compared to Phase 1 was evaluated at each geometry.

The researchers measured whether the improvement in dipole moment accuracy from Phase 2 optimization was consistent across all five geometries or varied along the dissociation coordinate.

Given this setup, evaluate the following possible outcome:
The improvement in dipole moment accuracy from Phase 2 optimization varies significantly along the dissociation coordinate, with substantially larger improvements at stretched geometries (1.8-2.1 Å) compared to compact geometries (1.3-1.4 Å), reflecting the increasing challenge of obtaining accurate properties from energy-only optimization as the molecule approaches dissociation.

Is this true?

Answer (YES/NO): NO